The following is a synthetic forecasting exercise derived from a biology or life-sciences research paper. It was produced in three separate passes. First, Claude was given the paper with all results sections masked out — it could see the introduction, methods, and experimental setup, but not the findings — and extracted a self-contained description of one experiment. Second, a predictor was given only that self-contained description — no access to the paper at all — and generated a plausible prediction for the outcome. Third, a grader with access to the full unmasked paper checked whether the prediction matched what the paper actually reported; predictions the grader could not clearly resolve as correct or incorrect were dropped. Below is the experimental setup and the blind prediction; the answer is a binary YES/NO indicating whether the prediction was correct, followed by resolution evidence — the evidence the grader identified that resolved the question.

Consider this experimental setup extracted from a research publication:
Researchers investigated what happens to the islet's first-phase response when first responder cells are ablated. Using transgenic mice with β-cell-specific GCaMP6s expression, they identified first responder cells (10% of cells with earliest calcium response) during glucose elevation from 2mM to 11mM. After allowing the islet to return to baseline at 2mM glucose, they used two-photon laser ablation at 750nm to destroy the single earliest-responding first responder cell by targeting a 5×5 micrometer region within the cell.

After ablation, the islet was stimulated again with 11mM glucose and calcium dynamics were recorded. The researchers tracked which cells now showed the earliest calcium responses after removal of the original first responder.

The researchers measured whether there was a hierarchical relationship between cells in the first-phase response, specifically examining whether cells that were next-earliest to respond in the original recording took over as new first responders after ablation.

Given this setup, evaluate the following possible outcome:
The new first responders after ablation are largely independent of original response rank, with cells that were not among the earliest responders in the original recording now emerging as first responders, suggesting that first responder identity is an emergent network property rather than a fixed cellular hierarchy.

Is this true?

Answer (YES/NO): NO